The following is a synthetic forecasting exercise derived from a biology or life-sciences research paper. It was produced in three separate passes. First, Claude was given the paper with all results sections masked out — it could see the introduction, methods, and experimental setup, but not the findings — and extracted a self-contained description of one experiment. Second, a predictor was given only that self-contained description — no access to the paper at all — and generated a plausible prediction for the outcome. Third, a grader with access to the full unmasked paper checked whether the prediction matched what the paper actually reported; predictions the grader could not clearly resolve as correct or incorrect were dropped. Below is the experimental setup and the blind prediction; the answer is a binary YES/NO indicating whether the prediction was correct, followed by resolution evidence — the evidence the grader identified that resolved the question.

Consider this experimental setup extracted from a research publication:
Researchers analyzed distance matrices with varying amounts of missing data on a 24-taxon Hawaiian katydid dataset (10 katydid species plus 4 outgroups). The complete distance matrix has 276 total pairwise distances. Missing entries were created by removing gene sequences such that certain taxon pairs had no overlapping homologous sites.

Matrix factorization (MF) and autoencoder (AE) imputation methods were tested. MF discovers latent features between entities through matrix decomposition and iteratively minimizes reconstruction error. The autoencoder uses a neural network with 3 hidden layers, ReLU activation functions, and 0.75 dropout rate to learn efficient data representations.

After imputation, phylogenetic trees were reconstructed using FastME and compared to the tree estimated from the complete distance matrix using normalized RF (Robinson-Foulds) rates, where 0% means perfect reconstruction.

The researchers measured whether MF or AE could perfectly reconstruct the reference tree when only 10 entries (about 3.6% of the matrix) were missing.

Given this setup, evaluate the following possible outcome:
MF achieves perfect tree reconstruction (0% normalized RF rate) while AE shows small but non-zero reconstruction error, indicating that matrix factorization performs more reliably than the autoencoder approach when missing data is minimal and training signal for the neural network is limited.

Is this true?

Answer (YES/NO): YES